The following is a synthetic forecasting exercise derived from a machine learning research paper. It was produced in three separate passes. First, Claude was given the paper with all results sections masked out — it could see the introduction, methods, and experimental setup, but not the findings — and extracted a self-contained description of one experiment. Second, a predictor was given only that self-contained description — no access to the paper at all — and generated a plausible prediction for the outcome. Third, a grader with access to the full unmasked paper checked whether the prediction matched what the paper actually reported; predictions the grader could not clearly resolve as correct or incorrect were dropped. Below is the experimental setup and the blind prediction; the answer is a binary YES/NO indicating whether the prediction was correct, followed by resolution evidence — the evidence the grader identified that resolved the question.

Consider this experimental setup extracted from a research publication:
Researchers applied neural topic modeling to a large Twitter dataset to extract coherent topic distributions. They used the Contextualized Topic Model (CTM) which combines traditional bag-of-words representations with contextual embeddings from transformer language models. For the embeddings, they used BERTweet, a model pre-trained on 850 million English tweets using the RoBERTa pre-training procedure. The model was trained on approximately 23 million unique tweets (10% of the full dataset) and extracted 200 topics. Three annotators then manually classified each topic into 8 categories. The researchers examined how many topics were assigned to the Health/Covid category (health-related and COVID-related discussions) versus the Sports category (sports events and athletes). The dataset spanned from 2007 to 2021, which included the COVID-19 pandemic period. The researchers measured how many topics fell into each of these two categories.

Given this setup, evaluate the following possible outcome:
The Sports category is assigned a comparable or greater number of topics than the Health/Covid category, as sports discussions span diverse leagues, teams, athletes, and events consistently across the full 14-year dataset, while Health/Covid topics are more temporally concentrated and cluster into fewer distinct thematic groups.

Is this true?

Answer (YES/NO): YES